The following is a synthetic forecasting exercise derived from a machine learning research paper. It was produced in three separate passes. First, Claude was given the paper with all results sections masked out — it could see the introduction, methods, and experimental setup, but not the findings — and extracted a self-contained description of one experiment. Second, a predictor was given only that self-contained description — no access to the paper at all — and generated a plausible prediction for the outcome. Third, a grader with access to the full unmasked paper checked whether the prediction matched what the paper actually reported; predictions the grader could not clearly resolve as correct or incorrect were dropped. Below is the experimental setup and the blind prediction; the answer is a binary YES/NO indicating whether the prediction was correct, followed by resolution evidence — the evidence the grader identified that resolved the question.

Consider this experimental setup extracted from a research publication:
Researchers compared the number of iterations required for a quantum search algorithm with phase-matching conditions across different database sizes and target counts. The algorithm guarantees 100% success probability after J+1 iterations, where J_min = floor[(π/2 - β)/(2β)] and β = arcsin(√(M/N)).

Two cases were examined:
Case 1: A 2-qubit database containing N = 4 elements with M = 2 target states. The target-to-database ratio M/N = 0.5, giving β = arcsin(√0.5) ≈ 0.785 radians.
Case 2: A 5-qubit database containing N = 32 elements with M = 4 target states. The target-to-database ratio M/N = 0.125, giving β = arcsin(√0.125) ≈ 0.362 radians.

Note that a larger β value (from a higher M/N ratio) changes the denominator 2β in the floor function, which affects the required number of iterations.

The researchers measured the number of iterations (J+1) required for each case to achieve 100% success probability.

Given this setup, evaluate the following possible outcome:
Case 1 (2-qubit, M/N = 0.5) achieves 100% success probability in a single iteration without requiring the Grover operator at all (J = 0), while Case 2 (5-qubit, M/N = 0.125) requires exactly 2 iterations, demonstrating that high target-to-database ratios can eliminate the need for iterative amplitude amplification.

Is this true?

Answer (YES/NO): NO